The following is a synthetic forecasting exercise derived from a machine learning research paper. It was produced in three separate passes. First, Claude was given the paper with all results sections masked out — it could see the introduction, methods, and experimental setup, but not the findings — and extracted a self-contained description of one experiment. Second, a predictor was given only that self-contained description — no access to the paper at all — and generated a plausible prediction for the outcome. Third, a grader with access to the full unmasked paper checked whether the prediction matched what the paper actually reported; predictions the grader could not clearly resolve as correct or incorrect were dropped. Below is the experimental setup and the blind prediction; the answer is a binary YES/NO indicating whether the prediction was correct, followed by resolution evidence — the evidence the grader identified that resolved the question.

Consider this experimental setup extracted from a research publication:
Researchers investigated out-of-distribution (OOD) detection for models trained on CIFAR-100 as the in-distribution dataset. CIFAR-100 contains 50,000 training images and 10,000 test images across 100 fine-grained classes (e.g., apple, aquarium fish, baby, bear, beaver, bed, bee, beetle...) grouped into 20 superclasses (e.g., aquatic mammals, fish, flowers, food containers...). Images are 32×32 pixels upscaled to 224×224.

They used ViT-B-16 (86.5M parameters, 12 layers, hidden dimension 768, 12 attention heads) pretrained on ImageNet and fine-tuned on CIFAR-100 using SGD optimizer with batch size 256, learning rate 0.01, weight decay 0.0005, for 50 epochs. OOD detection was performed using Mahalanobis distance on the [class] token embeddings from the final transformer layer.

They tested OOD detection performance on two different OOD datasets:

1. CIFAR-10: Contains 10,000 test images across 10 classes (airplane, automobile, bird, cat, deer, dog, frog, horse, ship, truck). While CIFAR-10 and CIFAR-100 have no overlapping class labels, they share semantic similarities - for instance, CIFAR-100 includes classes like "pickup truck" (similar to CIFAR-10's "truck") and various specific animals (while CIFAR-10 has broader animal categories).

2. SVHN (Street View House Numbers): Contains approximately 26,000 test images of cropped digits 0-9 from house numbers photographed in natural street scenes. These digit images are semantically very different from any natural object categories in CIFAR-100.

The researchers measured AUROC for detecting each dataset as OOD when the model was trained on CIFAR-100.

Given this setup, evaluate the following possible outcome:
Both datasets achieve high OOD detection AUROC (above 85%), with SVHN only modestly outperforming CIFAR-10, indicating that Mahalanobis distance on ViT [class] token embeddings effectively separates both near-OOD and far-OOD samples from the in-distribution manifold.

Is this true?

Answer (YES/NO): YES